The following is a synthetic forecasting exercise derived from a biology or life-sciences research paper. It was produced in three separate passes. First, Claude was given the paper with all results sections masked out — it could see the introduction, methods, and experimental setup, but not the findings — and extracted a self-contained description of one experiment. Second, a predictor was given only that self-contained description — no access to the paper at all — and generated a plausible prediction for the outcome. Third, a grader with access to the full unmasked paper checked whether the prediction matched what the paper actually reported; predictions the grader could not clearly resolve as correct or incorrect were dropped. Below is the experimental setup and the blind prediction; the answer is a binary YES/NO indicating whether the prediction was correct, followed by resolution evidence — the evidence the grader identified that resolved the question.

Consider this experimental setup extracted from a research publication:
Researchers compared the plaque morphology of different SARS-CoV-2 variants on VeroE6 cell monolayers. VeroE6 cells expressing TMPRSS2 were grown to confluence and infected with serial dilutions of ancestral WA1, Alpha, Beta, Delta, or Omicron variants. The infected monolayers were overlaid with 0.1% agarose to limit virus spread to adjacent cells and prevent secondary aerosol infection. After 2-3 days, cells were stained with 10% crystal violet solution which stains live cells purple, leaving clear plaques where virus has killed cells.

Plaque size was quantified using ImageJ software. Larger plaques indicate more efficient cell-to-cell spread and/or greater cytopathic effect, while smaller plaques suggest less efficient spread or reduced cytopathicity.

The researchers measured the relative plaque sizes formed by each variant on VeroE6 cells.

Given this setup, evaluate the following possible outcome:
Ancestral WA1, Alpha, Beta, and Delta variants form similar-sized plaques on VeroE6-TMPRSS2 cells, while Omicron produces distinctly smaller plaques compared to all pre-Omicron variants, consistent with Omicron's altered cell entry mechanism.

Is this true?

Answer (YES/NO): NO